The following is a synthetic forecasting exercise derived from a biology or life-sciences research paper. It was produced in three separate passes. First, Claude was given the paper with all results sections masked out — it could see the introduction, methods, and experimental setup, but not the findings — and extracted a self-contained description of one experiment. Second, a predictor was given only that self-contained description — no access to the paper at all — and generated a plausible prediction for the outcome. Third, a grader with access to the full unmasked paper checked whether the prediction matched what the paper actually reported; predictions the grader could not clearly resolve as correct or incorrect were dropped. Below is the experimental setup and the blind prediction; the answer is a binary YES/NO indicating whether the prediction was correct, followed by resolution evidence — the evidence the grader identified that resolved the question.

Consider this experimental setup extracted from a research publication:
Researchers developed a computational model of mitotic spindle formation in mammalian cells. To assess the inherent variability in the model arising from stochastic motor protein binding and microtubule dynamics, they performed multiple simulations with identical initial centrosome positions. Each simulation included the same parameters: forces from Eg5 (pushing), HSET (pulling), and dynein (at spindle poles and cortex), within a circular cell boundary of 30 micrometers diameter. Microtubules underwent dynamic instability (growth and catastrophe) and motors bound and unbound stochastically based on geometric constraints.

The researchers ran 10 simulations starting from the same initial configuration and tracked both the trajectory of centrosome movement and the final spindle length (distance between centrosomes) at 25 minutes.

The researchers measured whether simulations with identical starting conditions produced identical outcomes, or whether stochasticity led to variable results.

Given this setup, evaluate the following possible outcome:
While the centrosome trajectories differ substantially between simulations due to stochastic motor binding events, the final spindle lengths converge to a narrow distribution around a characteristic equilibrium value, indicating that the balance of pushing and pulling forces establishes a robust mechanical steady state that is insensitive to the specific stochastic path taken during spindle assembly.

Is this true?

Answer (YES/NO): YES